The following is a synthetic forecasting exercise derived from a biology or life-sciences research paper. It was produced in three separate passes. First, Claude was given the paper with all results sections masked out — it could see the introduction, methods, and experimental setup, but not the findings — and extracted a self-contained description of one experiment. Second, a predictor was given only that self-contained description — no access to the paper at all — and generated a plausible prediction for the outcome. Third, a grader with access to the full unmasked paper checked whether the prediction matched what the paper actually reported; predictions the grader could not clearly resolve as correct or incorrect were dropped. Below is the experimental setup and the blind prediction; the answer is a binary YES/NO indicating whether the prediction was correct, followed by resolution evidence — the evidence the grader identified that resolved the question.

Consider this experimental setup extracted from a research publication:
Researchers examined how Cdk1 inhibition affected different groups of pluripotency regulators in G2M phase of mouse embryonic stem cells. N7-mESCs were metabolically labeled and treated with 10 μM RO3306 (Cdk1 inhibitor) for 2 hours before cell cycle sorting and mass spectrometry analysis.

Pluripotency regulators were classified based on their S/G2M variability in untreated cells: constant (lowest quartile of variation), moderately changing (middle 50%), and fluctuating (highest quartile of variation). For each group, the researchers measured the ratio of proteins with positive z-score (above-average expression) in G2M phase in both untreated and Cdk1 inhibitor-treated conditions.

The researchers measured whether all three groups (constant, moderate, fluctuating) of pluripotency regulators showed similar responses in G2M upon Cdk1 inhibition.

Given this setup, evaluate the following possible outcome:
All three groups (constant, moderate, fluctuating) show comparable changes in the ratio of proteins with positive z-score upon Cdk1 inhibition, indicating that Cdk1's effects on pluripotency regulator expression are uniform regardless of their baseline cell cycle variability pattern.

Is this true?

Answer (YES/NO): NO